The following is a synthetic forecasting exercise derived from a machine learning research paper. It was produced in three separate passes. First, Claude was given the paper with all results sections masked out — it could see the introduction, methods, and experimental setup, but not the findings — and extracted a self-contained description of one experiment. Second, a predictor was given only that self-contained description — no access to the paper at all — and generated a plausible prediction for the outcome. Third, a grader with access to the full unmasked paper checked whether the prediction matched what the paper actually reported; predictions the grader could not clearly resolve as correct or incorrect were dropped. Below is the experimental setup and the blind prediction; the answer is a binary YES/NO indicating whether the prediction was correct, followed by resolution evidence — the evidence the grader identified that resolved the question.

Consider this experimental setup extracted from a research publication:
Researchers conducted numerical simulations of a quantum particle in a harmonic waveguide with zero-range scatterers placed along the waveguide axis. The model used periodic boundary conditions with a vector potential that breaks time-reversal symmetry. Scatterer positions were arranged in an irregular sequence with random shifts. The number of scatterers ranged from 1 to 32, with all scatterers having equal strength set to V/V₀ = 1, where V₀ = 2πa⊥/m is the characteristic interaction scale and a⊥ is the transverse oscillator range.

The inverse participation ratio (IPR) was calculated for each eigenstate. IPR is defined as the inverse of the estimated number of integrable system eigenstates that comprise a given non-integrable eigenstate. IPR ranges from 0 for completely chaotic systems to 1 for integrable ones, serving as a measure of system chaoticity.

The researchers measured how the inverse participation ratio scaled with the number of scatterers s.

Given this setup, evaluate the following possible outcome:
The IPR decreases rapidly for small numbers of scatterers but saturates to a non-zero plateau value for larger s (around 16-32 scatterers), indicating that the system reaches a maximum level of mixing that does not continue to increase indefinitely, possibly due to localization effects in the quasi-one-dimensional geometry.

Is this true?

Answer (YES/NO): NO